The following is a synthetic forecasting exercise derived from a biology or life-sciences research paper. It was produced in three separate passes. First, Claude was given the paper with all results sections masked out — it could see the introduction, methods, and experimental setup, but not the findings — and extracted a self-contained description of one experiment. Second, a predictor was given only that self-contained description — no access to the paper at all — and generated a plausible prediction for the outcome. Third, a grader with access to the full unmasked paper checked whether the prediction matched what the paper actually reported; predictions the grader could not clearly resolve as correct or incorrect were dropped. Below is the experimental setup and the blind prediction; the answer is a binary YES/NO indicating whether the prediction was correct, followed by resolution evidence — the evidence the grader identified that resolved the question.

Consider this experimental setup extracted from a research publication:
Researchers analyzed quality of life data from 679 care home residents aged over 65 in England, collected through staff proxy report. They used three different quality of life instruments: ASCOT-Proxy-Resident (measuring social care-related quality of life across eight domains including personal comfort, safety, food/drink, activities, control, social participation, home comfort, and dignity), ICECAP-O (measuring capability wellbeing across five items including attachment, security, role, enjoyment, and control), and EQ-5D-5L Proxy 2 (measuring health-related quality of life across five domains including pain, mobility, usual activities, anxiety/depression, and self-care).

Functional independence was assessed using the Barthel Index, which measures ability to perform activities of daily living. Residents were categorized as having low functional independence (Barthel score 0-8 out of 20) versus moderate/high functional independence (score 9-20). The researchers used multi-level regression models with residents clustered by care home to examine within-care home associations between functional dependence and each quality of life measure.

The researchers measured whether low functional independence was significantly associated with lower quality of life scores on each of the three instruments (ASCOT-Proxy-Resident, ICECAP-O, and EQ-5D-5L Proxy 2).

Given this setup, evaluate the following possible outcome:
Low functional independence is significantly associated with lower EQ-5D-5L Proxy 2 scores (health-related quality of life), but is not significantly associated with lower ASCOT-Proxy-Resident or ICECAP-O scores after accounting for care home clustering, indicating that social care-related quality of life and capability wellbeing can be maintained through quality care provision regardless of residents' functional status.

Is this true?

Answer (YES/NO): NO